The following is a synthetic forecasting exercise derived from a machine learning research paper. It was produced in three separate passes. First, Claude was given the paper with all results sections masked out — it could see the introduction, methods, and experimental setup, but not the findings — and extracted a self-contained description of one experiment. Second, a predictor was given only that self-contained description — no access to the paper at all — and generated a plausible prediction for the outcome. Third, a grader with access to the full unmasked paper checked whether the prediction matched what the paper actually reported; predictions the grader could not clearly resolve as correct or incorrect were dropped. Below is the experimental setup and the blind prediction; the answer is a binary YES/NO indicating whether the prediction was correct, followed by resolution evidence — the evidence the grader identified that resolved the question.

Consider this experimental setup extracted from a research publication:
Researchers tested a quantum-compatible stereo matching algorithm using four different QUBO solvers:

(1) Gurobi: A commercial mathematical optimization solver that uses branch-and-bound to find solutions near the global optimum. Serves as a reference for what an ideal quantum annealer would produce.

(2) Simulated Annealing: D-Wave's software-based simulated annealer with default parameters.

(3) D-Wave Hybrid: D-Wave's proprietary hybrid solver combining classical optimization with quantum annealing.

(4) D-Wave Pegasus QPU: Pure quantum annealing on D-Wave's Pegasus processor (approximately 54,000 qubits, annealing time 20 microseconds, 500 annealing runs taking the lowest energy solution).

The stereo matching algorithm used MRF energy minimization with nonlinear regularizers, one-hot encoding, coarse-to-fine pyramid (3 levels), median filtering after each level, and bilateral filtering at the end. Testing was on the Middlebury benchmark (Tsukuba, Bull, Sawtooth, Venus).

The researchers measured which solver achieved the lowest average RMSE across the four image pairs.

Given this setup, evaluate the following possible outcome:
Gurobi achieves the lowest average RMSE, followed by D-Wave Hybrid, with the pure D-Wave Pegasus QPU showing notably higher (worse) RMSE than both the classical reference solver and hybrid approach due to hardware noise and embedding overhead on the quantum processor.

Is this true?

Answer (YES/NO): YES